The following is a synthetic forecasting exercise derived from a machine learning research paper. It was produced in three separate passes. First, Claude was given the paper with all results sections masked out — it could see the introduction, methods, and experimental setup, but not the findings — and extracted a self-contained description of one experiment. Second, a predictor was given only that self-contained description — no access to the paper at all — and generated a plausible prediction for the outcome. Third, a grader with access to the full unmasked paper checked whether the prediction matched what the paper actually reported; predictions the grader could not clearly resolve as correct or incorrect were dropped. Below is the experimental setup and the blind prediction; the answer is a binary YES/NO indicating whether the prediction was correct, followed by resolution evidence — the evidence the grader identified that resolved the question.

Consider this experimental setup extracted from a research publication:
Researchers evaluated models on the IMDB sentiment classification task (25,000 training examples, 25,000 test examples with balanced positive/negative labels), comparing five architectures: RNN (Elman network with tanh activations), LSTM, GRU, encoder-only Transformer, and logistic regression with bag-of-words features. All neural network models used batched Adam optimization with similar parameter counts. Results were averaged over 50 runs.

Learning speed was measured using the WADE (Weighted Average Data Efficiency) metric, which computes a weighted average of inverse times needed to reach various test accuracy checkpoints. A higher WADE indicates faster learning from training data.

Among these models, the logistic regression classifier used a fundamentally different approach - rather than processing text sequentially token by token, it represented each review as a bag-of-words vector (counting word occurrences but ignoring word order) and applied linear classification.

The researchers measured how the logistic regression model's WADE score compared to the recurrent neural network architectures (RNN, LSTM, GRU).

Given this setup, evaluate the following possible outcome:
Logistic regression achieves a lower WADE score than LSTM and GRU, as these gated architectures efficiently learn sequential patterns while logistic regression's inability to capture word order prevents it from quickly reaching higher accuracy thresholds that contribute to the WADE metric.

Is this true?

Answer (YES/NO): NO